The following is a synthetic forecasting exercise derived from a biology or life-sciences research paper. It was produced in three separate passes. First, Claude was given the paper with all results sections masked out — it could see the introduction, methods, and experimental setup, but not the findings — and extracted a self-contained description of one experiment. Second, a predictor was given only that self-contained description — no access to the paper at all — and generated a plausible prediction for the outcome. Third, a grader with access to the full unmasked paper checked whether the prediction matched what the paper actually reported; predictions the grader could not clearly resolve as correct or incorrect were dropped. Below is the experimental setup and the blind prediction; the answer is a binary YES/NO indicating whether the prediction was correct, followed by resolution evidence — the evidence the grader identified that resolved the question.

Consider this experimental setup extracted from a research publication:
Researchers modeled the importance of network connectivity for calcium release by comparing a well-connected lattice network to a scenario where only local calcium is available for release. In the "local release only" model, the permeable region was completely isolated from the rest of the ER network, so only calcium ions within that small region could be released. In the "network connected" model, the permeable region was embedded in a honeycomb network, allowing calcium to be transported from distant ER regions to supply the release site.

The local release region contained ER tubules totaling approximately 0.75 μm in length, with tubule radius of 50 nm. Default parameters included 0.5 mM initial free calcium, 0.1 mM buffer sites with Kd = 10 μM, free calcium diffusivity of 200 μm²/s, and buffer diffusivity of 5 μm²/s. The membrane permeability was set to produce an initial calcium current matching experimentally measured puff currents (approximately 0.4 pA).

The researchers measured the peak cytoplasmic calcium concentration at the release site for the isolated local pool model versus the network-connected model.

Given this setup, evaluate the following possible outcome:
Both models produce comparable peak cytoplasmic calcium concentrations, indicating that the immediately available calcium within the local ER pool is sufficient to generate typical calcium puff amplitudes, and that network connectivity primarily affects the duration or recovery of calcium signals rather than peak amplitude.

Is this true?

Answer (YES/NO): NO